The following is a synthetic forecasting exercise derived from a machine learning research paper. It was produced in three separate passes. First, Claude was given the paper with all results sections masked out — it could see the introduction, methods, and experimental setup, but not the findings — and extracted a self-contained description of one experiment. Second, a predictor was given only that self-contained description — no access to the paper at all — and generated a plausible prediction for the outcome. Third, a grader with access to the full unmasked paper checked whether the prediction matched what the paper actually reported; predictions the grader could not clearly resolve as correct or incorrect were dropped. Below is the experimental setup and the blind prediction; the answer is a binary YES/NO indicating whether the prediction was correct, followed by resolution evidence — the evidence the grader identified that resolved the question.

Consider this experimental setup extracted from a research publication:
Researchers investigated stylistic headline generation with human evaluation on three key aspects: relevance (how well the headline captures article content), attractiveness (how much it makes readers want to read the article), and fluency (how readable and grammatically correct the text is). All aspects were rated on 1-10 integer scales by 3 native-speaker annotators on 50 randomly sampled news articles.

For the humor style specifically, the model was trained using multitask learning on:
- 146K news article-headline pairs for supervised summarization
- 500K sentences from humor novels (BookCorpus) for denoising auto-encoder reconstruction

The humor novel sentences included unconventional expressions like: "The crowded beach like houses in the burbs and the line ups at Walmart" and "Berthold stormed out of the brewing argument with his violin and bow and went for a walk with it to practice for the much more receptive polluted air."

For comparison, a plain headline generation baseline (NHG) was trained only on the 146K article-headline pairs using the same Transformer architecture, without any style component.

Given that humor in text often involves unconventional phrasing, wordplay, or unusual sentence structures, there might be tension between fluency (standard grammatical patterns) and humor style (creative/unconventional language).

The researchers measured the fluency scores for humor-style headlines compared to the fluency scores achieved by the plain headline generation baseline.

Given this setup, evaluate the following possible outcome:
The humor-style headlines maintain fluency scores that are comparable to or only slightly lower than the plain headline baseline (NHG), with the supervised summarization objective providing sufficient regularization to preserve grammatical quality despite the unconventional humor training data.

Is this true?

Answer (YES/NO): YES